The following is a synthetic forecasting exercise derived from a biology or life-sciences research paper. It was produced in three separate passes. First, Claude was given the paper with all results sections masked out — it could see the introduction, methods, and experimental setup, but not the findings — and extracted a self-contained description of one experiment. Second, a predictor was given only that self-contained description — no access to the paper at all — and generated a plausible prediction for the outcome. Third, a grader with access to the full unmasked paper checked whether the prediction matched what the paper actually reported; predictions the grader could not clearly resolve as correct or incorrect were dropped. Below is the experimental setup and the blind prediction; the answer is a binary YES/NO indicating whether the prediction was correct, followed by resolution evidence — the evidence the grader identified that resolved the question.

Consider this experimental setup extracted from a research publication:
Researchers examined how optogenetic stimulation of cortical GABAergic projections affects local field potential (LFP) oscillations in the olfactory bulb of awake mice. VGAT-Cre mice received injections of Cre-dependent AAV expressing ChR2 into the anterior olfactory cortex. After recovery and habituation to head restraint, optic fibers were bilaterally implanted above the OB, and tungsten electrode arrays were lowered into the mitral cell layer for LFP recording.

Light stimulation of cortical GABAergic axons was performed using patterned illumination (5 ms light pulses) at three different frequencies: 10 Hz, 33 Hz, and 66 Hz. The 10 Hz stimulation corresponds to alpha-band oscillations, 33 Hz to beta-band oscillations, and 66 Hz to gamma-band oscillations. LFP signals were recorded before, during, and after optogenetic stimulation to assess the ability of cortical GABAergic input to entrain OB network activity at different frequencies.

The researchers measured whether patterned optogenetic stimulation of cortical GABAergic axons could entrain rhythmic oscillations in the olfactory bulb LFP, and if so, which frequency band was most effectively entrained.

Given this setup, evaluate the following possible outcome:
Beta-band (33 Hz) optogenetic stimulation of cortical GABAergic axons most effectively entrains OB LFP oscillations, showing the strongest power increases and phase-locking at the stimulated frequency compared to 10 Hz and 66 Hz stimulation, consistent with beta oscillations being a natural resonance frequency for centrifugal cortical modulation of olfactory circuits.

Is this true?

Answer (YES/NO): YES